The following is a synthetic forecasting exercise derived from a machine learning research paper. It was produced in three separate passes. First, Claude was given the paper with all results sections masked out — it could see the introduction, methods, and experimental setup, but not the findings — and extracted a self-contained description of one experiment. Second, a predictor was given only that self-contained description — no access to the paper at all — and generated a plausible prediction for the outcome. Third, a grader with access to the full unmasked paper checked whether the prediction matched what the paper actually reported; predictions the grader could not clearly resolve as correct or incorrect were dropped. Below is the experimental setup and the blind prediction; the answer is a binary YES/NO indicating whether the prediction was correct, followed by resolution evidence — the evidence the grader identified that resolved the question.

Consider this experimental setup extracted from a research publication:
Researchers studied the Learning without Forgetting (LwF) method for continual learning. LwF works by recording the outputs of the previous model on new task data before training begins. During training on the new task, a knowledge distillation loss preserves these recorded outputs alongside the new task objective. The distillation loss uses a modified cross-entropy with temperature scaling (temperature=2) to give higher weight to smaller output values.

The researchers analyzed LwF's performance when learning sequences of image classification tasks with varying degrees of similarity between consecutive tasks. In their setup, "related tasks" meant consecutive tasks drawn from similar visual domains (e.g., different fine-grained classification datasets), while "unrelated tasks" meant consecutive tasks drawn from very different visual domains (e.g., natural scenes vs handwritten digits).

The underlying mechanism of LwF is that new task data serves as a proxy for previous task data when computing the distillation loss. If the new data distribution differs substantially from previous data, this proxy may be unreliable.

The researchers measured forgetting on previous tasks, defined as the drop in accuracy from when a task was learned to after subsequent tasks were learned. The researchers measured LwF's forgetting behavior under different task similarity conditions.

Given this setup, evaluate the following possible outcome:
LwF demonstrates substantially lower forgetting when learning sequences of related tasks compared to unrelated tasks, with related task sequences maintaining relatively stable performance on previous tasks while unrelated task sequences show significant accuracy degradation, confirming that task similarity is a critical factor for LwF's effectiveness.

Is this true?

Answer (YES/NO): YES